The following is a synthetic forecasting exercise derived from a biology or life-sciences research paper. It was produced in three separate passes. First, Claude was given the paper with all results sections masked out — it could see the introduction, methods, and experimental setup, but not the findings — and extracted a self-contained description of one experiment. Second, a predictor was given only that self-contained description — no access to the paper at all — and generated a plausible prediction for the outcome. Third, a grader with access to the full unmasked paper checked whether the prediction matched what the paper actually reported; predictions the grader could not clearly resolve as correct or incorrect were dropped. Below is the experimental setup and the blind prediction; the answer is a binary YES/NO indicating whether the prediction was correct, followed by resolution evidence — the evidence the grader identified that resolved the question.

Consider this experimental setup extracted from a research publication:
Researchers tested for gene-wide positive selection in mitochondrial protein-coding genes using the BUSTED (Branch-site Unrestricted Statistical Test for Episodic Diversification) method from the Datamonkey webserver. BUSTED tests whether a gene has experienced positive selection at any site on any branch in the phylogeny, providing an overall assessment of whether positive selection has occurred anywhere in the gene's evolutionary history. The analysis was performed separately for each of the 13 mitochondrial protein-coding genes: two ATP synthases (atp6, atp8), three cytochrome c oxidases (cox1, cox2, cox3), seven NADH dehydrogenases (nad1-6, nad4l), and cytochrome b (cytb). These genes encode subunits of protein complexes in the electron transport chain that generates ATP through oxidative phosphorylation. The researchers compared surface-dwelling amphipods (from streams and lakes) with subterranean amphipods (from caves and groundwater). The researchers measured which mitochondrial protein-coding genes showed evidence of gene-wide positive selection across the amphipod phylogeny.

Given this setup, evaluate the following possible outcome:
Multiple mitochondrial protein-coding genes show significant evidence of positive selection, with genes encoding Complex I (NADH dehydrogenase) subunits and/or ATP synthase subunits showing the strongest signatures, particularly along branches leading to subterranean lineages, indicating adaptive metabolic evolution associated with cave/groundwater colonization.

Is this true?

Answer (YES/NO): NO